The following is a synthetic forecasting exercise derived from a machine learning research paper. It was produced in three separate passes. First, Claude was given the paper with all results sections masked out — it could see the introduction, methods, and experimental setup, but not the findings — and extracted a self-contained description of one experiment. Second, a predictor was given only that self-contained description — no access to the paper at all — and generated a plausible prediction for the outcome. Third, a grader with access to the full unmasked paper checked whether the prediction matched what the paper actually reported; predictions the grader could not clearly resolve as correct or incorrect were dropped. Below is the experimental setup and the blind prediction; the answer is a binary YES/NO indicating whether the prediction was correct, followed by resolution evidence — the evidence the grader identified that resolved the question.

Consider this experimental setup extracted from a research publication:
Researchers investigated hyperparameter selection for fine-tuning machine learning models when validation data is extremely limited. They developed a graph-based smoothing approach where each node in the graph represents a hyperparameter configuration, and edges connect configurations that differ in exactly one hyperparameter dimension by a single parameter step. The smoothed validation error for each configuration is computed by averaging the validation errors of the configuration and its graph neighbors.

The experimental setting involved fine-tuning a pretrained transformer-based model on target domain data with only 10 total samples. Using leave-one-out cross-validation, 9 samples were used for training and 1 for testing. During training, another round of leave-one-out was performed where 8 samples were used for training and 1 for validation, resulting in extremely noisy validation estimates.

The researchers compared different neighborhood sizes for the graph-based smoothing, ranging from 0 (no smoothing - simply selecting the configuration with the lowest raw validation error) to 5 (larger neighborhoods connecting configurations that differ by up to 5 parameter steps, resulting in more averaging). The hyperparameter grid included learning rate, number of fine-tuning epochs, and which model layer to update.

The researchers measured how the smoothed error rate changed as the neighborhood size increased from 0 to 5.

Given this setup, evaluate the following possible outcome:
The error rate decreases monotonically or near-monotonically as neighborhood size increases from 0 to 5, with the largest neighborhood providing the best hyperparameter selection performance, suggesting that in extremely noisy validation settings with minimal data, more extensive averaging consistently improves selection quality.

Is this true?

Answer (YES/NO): NO